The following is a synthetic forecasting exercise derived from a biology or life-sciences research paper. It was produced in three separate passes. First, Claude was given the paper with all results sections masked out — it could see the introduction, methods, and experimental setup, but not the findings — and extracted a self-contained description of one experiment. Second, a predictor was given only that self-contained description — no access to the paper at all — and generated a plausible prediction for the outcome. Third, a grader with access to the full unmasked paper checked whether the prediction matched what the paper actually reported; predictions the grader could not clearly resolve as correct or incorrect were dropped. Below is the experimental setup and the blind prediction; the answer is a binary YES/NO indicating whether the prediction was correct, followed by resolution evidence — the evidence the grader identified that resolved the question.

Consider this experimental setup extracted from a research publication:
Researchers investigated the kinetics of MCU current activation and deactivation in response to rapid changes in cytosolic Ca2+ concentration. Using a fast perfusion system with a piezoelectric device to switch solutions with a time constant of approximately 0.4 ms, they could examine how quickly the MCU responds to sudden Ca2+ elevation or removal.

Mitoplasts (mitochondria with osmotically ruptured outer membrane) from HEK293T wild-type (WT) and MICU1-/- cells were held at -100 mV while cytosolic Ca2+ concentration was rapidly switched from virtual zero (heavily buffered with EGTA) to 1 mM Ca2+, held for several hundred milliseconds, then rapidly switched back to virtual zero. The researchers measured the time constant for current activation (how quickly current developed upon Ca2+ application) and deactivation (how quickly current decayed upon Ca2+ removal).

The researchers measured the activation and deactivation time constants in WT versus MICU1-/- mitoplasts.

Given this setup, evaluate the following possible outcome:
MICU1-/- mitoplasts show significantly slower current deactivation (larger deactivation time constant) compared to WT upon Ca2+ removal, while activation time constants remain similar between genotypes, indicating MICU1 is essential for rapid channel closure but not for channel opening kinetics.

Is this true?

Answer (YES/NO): NO